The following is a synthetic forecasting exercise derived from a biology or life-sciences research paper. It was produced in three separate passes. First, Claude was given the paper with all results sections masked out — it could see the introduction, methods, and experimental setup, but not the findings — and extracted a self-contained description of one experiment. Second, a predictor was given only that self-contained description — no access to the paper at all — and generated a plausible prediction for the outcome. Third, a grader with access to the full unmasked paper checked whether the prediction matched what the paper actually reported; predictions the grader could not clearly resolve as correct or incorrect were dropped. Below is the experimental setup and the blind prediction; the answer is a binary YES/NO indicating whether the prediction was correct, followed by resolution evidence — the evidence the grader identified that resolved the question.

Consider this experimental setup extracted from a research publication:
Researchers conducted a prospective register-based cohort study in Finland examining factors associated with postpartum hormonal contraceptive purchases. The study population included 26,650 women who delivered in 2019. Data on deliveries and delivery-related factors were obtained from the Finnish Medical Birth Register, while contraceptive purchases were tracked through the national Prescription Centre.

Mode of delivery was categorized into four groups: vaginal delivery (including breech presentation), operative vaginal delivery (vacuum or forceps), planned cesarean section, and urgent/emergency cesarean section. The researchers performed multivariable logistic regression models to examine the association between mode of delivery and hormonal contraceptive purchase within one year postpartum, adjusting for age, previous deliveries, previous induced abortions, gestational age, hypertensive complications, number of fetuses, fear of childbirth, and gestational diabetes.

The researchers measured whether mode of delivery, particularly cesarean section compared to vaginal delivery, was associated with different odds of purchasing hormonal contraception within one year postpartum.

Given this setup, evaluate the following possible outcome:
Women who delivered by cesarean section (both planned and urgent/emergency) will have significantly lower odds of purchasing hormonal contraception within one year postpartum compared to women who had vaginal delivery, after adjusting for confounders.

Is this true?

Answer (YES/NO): NO